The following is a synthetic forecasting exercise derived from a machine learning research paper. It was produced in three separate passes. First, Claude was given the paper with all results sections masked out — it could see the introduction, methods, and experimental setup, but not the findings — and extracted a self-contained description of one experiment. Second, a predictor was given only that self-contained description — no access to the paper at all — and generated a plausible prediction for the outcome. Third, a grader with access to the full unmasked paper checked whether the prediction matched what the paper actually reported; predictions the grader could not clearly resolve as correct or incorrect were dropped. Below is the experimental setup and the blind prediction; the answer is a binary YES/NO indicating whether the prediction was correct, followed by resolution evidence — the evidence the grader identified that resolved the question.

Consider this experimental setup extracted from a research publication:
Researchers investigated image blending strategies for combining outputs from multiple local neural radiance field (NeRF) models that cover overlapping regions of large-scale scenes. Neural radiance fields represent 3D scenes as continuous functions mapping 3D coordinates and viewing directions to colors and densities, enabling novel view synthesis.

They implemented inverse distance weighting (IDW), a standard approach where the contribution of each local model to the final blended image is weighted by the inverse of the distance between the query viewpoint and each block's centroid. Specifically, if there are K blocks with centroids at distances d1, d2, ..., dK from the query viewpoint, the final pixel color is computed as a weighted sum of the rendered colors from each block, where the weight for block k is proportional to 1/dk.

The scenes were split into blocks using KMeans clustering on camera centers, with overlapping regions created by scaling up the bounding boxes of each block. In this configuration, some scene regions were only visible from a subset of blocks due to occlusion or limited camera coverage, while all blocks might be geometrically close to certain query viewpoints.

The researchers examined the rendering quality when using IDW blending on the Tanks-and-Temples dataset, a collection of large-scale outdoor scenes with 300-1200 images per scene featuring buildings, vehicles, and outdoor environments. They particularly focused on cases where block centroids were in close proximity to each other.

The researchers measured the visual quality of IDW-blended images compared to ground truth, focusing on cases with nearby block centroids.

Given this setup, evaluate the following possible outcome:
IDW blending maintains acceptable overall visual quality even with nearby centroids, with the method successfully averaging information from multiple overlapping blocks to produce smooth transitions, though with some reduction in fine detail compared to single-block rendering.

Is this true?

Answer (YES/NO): NO